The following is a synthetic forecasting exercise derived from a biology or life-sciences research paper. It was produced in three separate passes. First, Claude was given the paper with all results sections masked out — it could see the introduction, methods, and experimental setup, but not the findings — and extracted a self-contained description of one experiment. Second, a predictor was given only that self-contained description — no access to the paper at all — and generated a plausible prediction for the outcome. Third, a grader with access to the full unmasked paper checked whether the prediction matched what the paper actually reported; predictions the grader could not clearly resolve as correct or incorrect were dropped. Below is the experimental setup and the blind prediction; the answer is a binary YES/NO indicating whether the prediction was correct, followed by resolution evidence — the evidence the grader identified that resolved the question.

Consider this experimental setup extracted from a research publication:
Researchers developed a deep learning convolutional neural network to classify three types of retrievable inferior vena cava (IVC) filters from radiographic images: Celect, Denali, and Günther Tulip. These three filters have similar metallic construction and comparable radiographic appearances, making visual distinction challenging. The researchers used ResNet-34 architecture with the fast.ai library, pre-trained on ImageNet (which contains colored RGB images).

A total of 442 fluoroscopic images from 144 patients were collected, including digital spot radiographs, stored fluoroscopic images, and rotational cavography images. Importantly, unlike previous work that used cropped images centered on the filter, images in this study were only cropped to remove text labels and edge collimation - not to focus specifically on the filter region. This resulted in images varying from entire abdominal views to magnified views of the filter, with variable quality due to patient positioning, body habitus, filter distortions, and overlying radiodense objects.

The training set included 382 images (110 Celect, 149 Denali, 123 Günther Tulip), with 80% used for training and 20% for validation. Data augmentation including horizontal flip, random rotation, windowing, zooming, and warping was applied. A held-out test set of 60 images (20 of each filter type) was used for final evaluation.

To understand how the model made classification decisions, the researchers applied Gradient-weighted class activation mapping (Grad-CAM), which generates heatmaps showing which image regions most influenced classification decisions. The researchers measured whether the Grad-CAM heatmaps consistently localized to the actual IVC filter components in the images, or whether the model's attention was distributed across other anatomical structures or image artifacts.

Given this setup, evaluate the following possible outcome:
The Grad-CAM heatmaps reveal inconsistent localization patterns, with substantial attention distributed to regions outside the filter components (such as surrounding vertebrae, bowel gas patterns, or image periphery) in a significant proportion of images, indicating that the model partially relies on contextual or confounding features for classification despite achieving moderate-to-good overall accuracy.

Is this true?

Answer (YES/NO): NO